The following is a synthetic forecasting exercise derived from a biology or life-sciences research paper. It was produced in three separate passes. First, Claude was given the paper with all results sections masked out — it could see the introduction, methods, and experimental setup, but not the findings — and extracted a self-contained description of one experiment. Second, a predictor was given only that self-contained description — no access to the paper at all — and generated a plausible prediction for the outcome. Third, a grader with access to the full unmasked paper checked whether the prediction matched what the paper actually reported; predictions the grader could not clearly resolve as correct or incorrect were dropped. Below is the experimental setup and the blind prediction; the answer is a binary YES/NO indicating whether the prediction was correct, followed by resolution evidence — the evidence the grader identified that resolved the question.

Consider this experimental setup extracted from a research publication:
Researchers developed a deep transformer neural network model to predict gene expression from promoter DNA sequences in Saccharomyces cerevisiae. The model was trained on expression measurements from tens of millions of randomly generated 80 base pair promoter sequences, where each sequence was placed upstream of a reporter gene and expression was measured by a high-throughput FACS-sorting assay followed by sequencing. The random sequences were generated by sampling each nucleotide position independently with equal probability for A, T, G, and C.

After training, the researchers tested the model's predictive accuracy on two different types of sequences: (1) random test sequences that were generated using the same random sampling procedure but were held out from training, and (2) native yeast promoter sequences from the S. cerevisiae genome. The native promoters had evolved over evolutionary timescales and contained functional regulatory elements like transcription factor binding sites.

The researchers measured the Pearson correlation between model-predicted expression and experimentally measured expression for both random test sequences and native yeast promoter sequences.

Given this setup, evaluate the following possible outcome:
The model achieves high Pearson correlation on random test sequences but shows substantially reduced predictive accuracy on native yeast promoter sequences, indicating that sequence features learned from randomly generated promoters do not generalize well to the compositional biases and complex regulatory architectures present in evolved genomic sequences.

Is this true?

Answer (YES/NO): NO